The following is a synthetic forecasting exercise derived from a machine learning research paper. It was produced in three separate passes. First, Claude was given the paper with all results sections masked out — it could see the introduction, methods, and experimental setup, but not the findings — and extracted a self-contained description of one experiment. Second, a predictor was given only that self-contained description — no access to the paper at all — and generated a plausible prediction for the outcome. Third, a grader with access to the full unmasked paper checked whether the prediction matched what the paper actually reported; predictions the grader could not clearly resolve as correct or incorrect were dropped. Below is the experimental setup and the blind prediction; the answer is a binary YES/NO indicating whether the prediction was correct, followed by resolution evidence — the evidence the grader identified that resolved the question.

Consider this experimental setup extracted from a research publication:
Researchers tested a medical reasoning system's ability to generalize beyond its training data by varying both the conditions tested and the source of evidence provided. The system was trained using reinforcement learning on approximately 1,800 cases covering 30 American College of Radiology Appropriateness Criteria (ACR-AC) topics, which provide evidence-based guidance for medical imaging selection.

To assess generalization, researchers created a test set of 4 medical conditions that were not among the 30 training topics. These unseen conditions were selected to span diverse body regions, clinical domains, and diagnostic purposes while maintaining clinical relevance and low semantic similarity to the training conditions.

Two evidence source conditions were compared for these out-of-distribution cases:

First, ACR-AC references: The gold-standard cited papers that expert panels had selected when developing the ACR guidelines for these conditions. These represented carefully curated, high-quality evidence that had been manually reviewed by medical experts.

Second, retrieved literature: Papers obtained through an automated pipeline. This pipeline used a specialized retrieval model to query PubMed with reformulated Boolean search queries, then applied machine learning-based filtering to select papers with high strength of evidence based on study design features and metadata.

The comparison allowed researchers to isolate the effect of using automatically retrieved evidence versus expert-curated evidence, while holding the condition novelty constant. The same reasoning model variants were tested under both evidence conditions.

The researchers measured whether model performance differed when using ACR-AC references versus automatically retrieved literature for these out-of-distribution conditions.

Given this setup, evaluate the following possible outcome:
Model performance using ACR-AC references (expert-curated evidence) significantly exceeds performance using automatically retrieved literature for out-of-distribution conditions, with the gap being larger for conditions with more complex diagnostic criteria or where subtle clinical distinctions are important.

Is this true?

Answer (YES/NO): NO